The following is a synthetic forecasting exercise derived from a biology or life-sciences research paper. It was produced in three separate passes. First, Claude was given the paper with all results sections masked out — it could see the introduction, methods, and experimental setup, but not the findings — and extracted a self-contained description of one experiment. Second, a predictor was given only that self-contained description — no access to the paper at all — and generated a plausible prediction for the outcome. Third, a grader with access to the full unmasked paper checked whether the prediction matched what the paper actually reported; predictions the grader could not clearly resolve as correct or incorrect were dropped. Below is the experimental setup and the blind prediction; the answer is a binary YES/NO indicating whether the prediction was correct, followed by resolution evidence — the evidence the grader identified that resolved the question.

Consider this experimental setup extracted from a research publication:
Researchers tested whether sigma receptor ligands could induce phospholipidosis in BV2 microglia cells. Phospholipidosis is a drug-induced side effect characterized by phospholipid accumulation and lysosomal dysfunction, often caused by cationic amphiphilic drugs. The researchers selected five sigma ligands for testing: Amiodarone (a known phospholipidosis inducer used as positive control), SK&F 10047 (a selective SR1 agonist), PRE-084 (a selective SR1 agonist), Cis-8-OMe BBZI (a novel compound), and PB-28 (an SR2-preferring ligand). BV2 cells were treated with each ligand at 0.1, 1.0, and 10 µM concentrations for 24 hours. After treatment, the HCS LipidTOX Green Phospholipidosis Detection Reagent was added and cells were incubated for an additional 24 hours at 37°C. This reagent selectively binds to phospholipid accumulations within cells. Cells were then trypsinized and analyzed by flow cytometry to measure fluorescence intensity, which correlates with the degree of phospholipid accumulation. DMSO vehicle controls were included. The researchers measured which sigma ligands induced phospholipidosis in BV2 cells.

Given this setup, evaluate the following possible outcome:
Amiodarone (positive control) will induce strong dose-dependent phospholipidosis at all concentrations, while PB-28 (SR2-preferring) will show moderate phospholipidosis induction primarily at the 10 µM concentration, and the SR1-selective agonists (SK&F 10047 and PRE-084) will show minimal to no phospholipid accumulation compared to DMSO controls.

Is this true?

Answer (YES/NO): NO